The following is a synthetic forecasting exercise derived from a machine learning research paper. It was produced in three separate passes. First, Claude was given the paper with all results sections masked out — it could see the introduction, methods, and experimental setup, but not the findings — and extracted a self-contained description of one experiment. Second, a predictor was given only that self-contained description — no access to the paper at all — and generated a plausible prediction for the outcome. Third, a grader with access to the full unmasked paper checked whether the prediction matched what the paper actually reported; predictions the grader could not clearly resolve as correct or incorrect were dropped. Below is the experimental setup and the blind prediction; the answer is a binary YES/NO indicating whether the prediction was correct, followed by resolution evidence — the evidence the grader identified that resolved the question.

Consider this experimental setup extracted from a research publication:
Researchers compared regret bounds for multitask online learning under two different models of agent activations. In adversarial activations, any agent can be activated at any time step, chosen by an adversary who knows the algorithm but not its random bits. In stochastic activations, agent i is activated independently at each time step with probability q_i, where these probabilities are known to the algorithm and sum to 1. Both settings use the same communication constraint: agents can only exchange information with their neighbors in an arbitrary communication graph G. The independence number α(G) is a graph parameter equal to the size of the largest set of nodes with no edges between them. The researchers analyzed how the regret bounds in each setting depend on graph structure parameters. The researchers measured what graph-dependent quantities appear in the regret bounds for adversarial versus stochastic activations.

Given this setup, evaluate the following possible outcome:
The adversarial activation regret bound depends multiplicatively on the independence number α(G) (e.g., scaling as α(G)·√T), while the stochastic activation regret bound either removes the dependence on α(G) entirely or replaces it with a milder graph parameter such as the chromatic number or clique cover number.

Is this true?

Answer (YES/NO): NO